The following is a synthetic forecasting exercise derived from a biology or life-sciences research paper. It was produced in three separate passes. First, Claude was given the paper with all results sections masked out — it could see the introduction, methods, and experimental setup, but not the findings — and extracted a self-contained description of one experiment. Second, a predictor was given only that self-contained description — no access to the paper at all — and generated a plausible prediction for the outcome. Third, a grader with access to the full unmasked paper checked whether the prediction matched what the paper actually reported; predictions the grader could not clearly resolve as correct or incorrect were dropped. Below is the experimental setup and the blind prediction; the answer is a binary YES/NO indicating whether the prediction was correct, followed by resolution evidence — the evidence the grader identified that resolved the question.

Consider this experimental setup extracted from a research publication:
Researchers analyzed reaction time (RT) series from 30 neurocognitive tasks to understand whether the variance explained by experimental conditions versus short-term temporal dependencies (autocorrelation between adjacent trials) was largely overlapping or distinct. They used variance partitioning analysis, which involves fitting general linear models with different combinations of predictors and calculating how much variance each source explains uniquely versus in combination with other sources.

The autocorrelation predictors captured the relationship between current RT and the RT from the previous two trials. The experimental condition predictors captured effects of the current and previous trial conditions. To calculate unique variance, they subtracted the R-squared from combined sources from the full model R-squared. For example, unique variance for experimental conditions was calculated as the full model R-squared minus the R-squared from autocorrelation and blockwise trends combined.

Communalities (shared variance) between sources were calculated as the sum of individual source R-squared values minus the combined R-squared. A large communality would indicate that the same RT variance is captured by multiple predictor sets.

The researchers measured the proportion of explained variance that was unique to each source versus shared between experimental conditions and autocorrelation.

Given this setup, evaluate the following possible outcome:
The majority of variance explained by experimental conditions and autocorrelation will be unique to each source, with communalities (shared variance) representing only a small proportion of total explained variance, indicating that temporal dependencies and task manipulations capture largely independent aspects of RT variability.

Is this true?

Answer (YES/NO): YES